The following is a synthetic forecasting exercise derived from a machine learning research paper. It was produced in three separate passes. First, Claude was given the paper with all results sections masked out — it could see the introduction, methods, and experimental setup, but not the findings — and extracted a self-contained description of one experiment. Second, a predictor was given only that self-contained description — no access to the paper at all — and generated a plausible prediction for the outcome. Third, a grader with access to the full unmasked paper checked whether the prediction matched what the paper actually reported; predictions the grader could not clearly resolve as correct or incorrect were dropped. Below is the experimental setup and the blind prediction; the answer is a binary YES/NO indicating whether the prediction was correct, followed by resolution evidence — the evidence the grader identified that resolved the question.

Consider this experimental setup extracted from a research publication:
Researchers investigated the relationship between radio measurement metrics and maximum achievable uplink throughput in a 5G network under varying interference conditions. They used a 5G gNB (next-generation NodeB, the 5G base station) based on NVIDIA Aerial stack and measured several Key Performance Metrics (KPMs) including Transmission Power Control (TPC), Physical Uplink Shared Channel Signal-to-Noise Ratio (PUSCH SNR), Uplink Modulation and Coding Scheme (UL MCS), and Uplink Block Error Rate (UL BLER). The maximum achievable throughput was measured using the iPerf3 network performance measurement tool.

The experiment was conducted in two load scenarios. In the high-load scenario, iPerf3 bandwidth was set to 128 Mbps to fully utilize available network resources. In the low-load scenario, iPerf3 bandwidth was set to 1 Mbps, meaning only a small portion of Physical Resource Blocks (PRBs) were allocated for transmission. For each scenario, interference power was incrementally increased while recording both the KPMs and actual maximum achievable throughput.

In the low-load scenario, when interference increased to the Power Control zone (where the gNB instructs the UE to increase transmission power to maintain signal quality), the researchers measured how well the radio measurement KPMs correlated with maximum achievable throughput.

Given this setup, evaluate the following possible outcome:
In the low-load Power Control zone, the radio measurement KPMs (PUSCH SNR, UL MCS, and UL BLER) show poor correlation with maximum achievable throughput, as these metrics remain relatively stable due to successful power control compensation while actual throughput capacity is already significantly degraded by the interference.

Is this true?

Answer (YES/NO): NO